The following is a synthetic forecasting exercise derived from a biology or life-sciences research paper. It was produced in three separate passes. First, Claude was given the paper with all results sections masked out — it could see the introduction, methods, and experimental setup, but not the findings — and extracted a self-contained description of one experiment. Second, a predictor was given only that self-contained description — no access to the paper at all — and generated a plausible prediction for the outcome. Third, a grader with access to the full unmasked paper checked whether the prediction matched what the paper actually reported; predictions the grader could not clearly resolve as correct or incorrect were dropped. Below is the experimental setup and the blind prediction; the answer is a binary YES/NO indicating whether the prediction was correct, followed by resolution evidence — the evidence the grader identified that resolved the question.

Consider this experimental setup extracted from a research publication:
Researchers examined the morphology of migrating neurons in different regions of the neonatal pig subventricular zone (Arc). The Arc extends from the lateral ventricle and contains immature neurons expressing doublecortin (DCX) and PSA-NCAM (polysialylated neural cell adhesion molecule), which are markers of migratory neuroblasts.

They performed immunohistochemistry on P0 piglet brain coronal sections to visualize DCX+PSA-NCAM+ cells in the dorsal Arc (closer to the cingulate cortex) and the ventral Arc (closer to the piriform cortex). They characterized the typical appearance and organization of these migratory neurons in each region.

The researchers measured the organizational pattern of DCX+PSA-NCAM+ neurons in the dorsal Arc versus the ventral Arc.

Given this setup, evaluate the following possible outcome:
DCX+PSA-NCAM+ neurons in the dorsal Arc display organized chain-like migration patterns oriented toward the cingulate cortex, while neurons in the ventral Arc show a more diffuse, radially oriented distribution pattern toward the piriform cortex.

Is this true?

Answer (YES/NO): NO